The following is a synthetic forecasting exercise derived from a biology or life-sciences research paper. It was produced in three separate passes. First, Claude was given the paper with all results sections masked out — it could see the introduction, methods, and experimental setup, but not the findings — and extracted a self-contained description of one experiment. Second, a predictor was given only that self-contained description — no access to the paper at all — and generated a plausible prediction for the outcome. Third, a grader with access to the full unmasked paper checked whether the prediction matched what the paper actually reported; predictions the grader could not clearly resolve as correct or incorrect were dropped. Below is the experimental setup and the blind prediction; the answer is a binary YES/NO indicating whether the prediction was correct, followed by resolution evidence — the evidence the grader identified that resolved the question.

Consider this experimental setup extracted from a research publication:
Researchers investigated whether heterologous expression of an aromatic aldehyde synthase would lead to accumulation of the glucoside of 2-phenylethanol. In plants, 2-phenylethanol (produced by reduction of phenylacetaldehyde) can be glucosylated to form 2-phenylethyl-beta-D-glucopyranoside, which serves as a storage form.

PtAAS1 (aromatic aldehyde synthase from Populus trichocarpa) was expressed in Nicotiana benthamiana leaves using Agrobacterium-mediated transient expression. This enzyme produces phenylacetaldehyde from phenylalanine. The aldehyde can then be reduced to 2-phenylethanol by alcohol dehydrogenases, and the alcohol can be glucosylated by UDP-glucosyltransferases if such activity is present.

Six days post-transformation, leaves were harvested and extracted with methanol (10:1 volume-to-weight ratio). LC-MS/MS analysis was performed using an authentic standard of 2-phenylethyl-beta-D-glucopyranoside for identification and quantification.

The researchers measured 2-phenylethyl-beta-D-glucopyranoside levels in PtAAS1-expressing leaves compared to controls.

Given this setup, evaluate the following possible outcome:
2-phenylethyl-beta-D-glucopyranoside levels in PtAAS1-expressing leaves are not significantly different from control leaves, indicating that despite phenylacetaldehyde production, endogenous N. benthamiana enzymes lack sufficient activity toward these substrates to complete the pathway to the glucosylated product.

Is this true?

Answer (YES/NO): NO